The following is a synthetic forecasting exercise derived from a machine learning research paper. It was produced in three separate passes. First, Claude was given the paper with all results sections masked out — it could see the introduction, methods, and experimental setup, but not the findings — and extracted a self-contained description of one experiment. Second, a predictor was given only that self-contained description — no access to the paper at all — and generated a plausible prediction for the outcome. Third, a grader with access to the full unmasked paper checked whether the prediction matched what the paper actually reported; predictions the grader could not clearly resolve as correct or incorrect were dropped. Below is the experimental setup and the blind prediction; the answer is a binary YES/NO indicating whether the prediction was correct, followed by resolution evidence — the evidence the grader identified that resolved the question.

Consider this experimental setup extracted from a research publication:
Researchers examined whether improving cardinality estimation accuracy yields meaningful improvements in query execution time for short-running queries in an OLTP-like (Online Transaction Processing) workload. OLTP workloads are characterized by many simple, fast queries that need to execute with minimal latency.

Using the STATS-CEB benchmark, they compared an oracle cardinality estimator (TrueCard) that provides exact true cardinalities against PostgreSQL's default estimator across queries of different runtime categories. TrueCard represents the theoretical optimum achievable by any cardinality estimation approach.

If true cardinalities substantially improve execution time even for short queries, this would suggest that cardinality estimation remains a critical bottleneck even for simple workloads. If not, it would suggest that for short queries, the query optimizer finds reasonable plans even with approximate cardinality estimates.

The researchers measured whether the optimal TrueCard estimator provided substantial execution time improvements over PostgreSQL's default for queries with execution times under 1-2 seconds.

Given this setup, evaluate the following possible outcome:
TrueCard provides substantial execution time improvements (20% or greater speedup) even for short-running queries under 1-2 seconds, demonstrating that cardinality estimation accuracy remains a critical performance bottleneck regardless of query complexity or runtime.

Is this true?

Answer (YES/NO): NO